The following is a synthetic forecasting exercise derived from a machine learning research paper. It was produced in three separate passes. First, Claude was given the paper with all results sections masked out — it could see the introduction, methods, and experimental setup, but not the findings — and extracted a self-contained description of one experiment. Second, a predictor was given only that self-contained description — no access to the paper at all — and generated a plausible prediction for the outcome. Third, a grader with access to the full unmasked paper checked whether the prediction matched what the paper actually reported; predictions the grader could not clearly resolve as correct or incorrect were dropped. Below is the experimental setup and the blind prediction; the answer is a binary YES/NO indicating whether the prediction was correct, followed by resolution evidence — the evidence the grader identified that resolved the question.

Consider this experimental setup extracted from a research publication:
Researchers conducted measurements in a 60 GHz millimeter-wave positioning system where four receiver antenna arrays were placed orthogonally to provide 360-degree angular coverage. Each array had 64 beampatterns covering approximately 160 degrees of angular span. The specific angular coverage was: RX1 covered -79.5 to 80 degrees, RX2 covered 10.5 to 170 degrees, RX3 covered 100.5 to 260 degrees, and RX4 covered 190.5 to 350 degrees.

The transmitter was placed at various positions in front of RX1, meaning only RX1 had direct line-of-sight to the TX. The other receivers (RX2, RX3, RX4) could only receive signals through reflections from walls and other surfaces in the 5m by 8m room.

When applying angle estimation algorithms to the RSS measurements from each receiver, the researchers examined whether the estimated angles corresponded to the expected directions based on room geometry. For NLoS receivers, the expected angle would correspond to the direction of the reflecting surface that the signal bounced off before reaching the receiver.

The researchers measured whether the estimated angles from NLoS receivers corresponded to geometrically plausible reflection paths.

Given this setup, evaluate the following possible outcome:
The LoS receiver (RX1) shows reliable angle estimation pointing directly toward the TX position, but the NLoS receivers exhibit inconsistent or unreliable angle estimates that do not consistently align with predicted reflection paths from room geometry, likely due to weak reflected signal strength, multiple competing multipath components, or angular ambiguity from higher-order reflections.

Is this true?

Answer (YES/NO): NO